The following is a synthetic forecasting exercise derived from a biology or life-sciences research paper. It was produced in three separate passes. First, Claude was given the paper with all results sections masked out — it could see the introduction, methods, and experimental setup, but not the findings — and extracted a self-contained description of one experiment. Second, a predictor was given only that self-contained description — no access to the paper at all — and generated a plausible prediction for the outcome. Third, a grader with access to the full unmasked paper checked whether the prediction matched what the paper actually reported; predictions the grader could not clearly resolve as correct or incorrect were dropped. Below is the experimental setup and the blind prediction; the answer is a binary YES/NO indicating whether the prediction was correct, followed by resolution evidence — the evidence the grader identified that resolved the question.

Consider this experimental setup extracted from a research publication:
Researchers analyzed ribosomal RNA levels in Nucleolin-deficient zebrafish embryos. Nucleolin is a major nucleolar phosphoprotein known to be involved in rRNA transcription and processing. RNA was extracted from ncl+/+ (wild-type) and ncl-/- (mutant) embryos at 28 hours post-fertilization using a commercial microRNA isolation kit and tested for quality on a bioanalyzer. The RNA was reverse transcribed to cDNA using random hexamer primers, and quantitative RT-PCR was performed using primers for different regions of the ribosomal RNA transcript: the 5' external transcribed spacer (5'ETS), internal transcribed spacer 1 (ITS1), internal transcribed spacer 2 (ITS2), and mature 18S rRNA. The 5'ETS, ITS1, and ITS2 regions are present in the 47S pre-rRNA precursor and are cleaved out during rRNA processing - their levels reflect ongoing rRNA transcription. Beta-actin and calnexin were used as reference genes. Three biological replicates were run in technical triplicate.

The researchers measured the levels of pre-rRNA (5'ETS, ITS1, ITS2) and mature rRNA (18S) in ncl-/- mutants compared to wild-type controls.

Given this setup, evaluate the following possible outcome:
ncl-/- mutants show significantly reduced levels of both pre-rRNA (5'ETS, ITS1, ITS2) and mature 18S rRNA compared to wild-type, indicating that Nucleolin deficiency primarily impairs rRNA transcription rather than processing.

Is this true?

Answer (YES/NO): YES